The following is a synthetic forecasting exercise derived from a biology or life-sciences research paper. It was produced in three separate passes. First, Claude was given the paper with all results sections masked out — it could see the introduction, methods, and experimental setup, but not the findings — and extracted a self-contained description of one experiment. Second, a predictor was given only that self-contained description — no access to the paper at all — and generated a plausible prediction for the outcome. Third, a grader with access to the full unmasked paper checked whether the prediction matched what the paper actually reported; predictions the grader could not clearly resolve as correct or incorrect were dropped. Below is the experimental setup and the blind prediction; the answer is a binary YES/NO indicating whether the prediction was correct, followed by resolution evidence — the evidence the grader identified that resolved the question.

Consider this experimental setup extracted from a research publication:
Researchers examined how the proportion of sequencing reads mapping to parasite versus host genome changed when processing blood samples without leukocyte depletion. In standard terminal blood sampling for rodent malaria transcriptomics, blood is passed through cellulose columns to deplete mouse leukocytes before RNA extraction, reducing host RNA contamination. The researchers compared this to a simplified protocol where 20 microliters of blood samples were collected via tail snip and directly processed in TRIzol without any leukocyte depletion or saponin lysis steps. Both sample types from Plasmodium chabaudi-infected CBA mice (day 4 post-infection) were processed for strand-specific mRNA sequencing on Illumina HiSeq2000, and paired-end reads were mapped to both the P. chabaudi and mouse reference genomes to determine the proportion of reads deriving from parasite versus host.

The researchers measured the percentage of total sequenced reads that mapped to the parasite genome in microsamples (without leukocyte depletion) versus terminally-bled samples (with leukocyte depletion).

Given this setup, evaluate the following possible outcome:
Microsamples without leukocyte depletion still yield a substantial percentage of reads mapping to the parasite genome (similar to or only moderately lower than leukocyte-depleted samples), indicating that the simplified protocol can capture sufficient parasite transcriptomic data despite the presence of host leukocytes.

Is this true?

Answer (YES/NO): NO